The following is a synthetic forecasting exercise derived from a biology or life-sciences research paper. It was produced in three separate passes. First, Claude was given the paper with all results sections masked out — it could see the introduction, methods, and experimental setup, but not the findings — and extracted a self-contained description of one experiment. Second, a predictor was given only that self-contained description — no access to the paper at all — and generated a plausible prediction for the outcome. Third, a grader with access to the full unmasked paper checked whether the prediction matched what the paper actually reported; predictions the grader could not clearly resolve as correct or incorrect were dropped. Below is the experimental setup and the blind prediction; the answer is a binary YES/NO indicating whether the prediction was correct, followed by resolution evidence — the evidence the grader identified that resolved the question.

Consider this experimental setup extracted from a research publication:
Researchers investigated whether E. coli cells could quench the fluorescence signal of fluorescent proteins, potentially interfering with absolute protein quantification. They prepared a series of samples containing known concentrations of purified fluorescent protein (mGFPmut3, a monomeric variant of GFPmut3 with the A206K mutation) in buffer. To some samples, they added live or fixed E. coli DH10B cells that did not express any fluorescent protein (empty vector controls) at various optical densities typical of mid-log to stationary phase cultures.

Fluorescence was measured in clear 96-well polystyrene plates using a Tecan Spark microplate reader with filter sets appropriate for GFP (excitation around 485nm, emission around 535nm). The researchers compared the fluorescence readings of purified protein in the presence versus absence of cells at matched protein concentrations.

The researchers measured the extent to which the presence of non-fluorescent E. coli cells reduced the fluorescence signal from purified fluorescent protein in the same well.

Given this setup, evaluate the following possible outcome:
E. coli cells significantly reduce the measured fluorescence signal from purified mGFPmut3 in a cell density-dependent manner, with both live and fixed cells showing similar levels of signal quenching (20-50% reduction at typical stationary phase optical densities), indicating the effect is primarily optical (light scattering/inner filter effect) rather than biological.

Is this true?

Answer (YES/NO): NO